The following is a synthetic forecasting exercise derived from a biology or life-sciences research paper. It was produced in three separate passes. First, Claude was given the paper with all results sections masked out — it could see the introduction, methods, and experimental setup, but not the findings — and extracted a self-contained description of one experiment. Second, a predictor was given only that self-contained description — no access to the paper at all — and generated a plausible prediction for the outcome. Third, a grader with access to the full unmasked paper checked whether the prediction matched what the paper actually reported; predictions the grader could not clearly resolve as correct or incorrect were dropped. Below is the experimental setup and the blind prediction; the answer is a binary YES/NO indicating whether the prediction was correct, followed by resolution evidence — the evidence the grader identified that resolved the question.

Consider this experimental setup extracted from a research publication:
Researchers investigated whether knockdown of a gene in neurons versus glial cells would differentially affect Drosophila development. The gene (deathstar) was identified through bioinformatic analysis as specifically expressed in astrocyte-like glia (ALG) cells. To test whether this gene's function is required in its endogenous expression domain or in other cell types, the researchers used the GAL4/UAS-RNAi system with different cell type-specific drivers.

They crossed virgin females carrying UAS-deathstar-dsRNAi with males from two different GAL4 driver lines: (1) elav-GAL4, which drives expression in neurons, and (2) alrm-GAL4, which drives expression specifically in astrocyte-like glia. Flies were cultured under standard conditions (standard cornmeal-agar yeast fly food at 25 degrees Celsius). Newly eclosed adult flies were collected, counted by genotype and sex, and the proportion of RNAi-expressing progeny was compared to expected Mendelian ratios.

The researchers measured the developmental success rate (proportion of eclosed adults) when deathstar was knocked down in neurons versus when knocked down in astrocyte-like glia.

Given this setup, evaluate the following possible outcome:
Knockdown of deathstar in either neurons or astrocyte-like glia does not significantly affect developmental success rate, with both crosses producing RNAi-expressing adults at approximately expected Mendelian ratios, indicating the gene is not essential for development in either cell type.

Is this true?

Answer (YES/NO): NO